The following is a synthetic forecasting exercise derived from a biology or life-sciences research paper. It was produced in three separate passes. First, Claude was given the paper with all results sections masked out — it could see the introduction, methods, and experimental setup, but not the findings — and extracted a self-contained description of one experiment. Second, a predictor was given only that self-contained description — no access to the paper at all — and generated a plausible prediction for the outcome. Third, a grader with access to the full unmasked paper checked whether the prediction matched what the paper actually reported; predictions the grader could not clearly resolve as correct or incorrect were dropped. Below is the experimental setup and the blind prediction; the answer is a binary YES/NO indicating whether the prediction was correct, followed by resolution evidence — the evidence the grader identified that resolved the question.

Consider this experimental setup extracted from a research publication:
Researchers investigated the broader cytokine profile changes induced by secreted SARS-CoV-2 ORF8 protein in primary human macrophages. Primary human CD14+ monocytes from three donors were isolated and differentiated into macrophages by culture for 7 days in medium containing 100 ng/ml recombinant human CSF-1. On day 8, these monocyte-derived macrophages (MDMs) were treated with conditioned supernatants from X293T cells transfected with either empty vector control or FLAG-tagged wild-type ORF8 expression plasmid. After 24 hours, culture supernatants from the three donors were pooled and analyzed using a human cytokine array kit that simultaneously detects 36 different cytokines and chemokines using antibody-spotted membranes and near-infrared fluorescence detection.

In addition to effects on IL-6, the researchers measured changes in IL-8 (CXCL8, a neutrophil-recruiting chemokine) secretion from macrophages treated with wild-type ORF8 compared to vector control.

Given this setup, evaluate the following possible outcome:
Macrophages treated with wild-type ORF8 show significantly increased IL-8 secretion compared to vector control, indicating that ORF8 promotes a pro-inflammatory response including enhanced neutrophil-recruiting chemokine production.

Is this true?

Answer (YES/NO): NO